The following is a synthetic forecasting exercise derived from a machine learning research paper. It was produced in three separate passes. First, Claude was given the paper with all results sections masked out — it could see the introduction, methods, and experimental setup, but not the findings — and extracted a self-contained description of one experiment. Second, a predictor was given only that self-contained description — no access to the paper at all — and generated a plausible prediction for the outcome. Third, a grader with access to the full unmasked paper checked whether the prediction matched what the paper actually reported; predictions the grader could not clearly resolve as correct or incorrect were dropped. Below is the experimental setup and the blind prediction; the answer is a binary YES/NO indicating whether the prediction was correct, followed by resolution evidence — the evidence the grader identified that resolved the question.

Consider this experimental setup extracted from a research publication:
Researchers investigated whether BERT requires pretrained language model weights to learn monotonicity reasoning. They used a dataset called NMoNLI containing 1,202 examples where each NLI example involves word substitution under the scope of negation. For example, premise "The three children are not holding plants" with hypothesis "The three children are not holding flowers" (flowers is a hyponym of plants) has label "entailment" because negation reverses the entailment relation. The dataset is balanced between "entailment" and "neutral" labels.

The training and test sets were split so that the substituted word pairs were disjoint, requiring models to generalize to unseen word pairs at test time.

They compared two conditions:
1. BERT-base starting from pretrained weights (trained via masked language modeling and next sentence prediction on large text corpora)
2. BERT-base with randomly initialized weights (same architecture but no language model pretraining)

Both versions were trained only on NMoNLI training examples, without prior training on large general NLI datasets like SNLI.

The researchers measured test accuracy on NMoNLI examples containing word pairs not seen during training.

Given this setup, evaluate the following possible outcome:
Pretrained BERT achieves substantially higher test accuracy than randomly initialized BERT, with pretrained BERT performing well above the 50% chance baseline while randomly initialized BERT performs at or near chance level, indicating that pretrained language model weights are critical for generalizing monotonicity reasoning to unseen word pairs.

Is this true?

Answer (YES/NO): NO